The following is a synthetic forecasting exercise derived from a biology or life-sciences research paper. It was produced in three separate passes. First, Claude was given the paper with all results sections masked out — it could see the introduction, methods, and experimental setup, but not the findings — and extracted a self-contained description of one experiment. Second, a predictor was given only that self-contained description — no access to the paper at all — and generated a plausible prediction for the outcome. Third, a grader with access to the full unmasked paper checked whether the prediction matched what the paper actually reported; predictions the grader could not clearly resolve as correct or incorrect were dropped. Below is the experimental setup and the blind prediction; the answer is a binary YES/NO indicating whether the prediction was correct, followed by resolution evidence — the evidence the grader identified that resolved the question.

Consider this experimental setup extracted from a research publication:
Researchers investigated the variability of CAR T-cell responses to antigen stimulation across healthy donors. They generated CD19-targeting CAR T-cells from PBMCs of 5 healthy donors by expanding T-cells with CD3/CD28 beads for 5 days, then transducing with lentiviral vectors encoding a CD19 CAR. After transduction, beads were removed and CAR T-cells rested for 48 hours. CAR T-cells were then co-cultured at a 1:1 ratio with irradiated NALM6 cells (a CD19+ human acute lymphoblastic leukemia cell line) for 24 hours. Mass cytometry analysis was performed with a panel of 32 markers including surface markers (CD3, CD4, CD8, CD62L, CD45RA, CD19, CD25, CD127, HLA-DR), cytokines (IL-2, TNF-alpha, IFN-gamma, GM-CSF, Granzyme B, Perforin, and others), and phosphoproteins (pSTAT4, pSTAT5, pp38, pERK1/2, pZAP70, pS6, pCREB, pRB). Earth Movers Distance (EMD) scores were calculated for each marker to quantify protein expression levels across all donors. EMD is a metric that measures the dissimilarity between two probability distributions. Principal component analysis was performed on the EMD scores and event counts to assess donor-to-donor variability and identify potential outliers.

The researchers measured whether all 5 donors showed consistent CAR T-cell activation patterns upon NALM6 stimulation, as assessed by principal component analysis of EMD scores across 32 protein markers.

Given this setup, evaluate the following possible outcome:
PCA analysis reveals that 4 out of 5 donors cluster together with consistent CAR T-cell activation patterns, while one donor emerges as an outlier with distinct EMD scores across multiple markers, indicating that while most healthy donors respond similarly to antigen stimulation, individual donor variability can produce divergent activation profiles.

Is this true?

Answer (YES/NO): YES